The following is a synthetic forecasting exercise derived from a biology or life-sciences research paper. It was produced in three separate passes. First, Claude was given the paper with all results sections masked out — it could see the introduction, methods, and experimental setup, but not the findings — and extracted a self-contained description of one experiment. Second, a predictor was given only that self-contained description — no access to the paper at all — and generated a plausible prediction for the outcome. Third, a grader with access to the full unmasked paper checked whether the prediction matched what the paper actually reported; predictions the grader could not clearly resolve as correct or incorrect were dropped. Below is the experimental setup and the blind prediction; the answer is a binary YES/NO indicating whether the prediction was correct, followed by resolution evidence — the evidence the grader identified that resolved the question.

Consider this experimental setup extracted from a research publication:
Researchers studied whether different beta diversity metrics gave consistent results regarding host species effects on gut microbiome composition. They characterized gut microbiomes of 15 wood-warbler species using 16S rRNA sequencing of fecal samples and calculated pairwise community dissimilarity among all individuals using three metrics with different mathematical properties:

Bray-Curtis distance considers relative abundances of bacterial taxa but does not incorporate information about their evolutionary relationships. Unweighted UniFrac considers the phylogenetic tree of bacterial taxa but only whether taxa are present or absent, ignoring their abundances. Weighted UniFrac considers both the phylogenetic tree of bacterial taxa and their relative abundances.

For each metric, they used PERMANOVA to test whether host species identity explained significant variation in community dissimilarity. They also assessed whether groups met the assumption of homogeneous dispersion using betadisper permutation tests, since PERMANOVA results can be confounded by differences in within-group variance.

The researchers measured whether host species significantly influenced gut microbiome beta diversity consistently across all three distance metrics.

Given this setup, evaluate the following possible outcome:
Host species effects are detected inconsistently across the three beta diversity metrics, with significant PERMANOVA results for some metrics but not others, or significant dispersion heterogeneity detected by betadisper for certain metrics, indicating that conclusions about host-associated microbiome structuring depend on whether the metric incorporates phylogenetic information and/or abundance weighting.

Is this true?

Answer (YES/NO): YES